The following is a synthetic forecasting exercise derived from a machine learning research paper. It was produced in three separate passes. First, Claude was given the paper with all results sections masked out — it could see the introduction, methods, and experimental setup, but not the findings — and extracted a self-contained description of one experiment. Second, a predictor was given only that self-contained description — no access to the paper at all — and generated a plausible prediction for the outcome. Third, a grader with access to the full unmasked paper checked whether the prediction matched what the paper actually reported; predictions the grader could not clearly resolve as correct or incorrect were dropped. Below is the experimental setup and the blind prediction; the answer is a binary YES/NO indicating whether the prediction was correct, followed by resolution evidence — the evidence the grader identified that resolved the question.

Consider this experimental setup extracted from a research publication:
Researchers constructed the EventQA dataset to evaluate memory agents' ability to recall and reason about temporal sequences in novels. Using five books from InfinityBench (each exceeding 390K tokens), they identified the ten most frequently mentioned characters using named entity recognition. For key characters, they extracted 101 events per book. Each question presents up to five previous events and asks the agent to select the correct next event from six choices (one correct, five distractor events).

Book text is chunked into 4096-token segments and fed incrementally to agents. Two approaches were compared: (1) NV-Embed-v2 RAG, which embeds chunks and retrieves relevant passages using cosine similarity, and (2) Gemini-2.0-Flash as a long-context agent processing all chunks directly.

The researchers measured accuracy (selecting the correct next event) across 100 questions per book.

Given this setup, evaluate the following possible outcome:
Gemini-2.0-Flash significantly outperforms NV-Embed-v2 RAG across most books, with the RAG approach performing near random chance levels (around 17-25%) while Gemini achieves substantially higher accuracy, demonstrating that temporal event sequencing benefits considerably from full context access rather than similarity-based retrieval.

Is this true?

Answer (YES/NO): NO